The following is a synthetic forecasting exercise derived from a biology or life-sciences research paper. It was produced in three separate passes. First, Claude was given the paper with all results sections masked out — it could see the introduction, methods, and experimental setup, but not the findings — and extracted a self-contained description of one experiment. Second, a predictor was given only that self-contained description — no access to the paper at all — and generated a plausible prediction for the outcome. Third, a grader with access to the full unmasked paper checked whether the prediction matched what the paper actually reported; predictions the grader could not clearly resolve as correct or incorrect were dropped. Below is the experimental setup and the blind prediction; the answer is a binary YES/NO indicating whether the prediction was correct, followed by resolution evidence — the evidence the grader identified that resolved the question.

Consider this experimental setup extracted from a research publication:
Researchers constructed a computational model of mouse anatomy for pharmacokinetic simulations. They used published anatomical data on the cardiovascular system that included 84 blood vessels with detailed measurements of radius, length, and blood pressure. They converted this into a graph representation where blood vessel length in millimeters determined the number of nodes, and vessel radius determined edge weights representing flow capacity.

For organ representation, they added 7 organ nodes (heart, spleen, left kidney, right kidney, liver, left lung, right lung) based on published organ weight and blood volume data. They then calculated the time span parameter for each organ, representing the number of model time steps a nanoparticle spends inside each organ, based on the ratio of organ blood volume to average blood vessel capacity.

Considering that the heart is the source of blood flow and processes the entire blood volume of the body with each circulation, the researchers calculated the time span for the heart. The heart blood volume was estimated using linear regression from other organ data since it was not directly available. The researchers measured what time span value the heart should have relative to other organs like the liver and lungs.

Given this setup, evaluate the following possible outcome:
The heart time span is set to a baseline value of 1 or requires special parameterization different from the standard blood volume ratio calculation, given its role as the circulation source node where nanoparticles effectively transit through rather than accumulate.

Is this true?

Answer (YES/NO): NO